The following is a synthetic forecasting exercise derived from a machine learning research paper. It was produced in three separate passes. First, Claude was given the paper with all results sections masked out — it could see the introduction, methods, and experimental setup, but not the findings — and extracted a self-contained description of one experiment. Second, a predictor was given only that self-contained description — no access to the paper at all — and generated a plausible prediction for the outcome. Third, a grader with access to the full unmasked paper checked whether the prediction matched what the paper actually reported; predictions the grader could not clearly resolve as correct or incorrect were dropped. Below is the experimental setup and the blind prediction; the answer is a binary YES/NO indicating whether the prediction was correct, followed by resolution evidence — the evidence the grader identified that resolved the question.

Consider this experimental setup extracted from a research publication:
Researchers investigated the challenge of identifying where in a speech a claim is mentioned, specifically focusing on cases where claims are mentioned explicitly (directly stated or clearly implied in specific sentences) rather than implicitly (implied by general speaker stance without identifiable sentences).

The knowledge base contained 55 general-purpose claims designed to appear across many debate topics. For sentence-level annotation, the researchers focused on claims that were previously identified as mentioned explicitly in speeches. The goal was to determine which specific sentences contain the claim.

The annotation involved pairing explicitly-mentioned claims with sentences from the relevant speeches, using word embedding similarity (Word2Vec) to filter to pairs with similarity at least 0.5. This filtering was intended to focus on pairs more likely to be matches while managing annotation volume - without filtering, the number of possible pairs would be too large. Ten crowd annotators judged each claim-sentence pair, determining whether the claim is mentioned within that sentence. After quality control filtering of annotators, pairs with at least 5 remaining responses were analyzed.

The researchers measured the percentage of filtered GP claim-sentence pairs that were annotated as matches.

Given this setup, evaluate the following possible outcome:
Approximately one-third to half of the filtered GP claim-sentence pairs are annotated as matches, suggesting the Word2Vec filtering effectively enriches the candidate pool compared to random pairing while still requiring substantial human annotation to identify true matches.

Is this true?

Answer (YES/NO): NO